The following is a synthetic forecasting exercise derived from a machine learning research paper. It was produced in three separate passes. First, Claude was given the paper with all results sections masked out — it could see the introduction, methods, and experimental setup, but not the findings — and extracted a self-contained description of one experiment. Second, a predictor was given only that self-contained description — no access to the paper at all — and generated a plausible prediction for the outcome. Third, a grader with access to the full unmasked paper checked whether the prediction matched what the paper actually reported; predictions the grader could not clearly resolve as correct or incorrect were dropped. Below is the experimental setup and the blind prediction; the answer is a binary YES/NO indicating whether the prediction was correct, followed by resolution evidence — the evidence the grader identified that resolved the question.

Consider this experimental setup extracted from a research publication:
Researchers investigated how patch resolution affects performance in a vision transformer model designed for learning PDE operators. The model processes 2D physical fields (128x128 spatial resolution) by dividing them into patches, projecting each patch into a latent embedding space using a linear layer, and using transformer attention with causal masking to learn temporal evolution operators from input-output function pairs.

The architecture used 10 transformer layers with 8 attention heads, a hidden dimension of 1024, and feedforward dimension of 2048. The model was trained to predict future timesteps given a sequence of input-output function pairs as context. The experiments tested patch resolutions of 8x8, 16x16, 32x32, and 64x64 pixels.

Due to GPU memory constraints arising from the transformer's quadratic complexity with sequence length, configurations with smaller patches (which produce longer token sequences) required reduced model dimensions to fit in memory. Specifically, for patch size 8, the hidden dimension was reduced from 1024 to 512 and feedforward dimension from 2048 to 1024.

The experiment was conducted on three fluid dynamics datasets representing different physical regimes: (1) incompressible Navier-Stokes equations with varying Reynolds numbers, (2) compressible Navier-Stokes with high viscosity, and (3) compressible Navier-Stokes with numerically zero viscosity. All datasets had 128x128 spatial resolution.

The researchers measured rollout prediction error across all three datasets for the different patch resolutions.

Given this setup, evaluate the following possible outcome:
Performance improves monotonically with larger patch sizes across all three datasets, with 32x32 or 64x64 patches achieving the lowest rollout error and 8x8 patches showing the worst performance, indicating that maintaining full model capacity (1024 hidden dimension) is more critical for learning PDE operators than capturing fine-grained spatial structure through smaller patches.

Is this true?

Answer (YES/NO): NO